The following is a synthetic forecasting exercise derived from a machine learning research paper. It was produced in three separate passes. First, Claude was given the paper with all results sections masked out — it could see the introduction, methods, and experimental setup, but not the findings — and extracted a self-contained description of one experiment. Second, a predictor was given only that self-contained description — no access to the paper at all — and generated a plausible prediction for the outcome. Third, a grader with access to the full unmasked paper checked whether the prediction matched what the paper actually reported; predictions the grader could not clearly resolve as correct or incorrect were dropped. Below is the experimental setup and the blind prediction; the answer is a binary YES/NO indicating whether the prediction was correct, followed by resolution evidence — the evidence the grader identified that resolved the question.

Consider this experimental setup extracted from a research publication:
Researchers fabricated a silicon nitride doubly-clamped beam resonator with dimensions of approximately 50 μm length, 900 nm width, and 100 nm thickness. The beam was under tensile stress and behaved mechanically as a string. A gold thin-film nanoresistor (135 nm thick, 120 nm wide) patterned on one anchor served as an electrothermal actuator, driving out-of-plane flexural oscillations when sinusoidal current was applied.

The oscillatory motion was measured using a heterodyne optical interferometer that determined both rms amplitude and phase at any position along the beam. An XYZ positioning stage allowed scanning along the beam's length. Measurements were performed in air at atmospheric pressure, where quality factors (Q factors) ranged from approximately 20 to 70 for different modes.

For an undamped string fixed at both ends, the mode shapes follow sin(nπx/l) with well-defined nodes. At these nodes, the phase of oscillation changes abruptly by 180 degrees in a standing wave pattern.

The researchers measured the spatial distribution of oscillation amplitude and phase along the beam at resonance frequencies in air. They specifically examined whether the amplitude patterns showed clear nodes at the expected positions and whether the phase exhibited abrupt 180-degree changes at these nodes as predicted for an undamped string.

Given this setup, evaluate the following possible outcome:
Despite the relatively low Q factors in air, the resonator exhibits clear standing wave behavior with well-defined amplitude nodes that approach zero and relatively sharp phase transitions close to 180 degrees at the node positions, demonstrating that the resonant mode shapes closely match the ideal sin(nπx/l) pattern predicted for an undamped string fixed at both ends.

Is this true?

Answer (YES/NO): NO